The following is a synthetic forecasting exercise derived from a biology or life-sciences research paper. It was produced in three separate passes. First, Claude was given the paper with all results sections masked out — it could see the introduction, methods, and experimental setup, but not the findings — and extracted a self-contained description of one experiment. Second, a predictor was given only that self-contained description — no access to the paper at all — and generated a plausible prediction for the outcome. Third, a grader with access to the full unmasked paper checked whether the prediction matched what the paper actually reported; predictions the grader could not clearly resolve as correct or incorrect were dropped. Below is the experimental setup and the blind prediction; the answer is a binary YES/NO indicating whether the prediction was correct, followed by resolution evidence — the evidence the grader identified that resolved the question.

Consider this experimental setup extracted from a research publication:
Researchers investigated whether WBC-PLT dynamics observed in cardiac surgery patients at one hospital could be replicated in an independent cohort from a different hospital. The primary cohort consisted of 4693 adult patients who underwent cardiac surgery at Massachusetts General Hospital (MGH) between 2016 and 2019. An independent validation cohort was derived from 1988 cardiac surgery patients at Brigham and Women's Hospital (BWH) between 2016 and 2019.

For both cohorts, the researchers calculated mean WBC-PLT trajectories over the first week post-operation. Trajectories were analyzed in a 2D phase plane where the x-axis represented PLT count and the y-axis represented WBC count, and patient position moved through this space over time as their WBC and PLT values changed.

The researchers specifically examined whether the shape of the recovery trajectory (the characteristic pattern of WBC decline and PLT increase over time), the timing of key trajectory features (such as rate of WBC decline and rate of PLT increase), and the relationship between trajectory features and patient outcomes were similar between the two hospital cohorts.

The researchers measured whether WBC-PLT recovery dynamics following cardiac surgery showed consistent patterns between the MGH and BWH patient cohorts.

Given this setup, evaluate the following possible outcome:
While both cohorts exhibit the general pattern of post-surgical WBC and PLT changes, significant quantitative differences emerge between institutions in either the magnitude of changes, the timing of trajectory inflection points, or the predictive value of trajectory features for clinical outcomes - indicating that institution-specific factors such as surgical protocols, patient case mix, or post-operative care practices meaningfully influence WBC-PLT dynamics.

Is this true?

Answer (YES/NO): NO